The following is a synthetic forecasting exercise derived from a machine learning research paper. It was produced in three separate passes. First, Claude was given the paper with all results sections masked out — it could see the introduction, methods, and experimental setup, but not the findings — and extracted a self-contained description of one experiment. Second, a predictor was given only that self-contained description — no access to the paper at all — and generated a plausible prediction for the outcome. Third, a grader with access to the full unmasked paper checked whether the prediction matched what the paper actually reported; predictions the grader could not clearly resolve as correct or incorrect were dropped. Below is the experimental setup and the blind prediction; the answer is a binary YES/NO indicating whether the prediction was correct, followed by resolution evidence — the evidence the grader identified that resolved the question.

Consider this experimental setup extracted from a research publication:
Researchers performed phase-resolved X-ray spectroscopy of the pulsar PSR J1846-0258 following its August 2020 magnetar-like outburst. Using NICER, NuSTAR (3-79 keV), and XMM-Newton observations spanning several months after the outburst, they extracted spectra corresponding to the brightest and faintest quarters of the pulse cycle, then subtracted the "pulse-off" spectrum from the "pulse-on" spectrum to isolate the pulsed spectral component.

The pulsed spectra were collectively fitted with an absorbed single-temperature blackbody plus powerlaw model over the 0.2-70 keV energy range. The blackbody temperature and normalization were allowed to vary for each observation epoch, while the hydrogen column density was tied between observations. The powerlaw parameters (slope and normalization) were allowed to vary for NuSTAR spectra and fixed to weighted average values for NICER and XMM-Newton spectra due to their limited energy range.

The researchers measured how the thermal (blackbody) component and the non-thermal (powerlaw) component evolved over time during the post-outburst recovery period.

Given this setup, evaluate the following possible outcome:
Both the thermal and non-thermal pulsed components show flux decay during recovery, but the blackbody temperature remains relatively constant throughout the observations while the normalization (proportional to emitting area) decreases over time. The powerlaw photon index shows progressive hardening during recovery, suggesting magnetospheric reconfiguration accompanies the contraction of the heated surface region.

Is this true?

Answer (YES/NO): NO